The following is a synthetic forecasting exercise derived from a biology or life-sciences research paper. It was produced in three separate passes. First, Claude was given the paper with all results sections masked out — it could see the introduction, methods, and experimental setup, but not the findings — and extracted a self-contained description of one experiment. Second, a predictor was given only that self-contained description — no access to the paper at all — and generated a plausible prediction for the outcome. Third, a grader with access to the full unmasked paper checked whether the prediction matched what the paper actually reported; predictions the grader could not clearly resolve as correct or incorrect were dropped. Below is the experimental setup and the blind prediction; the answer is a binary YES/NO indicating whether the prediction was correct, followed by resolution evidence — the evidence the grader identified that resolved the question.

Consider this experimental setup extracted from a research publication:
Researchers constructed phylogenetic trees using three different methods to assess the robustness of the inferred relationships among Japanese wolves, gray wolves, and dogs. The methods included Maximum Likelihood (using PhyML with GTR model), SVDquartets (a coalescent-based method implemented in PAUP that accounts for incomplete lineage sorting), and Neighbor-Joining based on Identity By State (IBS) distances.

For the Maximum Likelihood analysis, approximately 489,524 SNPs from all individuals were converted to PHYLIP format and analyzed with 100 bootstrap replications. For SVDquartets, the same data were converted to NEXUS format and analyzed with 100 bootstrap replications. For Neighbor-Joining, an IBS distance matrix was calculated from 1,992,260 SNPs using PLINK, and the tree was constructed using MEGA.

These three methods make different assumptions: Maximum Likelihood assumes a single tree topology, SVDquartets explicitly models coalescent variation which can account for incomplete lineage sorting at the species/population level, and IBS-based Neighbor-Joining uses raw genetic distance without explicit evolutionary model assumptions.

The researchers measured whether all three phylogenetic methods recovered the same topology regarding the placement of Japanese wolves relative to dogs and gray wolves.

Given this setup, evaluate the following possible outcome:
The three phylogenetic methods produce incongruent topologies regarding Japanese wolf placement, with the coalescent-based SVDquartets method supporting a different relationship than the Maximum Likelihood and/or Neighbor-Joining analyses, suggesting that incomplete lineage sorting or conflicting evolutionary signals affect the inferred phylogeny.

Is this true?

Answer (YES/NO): NO